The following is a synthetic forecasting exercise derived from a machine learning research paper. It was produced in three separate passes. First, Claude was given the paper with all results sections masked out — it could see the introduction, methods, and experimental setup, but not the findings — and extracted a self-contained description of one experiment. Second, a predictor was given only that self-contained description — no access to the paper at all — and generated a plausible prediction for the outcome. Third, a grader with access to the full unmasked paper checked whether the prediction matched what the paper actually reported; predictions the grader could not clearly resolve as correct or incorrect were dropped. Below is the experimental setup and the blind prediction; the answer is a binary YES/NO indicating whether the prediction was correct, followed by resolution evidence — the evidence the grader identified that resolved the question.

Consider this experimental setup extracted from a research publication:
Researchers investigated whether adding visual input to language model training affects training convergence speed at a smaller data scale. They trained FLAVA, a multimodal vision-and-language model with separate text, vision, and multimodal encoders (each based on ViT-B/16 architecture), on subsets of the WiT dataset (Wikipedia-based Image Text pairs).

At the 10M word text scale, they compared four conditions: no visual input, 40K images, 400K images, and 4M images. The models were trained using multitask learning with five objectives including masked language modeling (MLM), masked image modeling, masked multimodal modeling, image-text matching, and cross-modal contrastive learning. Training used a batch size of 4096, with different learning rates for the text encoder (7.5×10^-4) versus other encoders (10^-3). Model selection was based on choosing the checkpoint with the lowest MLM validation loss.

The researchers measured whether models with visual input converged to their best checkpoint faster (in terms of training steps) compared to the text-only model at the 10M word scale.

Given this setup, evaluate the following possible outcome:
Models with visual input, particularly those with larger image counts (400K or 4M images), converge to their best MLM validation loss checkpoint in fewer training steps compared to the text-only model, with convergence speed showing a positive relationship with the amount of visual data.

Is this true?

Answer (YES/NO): NO